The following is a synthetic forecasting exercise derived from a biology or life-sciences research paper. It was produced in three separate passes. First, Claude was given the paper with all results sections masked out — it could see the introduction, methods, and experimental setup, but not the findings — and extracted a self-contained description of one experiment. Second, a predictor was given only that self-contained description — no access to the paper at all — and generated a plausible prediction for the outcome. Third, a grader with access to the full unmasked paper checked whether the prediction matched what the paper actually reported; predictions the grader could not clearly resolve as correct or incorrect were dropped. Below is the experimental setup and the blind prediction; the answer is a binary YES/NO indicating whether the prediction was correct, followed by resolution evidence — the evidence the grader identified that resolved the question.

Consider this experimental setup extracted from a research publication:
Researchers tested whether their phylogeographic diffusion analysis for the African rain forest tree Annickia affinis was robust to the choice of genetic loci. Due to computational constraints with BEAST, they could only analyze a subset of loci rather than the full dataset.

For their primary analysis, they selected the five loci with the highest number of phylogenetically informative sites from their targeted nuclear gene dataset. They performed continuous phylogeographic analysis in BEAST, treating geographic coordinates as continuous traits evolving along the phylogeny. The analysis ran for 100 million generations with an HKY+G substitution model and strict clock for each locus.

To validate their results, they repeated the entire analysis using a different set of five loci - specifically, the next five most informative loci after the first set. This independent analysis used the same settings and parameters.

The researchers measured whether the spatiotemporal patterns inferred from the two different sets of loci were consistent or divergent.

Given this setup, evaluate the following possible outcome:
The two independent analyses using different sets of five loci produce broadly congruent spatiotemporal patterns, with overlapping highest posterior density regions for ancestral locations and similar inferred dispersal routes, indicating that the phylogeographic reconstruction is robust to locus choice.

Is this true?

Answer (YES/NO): YES